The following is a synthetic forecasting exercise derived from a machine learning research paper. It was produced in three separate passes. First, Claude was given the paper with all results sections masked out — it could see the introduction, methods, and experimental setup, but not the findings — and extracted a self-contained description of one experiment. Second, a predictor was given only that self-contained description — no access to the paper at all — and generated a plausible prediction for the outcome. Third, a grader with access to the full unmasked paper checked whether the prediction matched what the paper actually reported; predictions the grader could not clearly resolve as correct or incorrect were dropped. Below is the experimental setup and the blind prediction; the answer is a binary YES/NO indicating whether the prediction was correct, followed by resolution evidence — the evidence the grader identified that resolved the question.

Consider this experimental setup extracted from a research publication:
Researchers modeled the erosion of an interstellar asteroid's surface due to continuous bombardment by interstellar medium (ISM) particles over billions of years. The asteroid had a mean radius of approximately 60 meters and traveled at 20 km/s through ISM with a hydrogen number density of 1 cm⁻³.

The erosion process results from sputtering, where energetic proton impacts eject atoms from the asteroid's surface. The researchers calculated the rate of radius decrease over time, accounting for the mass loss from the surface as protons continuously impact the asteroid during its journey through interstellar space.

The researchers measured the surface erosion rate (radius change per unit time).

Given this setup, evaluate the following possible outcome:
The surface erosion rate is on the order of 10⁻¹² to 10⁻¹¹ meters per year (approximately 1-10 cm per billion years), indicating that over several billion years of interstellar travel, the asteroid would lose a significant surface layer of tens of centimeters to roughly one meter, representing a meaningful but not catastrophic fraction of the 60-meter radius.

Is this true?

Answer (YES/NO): NO